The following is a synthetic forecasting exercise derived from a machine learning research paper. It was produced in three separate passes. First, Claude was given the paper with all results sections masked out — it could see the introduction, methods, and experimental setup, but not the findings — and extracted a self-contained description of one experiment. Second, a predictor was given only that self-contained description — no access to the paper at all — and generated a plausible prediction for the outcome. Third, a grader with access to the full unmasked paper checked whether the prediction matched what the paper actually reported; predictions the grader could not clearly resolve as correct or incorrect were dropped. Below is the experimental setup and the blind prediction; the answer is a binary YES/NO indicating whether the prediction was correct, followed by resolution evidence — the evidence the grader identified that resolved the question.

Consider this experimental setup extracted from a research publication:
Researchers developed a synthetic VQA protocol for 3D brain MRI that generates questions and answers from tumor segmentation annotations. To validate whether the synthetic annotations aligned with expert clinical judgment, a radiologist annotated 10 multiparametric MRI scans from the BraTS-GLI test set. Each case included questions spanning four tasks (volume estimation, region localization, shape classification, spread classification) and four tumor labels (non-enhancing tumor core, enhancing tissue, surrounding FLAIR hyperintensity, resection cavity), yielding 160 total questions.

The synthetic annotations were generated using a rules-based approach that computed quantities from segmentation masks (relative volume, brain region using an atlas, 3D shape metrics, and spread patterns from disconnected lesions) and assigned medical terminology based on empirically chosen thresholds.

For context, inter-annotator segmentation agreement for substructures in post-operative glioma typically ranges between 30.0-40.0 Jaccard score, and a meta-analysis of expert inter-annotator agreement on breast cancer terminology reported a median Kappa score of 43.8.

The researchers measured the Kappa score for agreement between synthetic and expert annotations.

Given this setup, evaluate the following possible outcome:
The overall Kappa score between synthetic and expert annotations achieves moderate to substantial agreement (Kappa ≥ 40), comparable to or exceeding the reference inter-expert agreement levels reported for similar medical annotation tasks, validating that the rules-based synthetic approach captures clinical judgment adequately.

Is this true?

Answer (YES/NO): YES